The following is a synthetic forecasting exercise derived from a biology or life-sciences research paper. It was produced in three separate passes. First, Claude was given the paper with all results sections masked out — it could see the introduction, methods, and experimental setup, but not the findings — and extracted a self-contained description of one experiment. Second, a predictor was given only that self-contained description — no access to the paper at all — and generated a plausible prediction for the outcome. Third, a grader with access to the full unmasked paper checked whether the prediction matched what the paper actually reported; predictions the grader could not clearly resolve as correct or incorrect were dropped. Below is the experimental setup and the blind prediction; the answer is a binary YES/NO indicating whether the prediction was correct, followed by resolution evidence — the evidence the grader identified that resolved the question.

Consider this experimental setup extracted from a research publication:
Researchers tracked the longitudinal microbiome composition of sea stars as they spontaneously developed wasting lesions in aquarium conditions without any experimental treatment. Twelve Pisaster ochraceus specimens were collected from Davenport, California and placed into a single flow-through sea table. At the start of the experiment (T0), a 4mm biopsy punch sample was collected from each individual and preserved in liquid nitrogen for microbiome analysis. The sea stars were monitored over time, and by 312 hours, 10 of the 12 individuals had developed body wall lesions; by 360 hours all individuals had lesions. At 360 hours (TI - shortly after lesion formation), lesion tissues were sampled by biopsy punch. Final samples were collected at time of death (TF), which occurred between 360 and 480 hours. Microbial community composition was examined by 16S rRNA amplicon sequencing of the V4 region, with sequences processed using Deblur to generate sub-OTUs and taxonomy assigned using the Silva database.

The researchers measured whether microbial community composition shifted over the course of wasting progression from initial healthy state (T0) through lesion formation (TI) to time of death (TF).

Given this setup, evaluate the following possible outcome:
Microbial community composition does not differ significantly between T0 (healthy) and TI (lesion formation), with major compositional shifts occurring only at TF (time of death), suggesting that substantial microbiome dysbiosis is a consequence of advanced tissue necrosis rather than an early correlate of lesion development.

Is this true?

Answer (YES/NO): NO